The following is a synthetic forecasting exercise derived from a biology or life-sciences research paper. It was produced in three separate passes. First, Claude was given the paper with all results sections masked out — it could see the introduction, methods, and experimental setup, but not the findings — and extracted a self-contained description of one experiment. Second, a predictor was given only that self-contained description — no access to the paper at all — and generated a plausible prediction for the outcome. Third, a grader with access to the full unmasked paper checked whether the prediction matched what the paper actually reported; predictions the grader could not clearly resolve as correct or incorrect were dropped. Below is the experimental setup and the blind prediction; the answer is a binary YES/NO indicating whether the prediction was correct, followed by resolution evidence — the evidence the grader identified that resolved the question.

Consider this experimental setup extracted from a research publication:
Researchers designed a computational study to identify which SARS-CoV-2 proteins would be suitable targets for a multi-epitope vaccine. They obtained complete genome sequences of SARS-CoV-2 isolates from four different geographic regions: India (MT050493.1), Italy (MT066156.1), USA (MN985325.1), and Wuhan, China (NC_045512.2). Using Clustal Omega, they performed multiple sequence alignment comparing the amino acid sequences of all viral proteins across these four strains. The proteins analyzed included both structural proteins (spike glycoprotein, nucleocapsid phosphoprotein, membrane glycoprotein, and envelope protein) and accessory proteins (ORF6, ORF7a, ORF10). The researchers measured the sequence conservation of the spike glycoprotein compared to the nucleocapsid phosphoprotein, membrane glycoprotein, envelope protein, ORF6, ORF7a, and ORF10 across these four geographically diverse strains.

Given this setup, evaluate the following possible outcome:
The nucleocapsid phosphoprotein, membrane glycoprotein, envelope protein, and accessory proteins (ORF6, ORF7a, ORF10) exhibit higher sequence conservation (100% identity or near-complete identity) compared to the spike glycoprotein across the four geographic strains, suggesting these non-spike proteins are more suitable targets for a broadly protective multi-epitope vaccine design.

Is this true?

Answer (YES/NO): YES